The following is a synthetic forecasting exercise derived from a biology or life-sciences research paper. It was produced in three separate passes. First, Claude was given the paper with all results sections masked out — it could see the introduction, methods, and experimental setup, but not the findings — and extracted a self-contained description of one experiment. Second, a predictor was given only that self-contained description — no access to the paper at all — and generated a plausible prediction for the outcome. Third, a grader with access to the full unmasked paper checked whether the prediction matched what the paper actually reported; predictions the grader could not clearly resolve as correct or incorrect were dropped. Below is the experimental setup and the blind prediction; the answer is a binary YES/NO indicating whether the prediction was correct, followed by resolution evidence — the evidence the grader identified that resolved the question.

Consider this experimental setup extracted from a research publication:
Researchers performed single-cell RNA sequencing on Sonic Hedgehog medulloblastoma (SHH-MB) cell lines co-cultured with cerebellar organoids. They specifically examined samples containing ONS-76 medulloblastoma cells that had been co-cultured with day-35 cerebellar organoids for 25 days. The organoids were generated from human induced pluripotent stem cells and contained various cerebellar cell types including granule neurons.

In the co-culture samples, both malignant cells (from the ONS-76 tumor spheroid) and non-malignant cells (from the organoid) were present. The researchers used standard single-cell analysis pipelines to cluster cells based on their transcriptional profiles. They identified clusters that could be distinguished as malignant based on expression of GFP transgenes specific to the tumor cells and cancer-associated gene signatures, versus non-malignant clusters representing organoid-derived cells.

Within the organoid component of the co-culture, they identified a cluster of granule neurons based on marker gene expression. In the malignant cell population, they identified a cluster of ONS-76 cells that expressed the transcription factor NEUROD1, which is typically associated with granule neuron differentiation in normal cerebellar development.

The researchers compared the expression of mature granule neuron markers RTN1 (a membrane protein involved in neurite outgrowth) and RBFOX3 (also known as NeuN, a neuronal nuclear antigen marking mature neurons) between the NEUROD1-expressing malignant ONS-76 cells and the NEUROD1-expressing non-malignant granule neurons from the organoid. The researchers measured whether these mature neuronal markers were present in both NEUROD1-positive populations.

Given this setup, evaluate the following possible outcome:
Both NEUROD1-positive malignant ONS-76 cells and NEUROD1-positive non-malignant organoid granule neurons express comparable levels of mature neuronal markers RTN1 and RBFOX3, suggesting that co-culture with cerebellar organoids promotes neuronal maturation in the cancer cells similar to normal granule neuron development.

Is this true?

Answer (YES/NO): NO